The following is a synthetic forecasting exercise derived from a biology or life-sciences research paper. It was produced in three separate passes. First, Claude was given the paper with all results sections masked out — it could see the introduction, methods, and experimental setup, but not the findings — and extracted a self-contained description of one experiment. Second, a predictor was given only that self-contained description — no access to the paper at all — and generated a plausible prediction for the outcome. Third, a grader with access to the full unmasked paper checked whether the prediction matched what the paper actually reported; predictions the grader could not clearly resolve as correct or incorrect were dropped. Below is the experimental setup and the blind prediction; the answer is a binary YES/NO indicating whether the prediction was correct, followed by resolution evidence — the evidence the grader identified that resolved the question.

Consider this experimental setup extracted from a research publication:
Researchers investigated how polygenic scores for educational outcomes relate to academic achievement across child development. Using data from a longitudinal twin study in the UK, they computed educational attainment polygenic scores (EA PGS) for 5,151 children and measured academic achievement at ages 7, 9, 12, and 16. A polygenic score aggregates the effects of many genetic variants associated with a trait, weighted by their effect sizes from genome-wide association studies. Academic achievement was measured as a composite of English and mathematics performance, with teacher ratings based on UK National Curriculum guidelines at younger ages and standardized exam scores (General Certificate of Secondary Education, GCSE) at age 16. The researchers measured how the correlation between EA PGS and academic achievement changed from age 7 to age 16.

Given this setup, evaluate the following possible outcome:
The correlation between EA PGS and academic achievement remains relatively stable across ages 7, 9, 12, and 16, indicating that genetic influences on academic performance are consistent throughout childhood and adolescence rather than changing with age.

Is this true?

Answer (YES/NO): NO